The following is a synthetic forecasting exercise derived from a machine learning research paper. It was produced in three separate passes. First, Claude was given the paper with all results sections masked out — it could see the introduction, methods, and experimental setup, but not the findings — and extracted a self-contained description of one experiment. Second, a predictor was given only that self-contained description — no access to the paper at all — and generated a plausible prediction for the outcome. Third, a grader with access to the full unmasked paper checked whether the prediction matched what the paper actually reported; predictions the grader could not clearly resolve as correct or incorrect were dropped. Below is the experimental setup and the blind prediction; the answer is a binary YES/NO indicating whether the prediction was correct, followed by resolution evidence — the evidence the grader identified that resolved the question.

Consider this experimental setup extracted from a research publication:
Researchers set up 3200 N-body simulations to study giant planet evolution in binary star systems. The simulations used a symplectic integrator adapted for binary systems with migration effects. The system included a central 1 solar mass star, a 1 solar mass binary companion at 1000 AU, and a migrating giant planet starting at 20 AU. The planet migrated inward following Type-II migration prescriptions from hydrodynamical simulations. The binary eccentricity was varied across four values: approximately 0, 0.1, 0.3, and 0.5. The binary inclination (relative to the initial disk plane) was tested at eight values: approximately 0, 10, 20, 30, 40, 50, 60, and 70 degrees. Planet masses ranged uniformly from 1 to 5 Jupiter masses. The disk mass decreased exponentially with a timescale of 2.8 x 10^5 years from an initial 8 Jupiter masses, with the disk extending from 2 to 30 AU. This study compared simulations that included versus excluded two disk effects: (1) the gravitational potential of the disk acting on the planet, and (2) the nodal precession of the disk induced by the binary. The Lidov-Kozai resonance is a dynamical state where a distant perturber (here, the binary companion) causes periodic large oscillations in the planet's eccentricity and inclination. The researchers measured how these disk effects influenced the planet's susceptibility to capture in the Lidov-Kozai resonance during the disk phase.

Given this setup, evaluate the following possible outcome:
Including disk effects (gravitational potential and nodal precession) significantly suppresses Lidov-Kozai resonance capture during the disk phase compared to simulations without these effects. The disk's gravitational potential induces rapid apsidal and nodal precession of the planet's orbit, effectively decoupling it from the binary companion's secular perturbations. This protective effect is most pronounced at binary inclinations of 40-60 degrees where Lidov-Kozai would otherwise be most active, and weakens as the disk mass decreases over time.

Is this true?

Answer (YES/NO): NO